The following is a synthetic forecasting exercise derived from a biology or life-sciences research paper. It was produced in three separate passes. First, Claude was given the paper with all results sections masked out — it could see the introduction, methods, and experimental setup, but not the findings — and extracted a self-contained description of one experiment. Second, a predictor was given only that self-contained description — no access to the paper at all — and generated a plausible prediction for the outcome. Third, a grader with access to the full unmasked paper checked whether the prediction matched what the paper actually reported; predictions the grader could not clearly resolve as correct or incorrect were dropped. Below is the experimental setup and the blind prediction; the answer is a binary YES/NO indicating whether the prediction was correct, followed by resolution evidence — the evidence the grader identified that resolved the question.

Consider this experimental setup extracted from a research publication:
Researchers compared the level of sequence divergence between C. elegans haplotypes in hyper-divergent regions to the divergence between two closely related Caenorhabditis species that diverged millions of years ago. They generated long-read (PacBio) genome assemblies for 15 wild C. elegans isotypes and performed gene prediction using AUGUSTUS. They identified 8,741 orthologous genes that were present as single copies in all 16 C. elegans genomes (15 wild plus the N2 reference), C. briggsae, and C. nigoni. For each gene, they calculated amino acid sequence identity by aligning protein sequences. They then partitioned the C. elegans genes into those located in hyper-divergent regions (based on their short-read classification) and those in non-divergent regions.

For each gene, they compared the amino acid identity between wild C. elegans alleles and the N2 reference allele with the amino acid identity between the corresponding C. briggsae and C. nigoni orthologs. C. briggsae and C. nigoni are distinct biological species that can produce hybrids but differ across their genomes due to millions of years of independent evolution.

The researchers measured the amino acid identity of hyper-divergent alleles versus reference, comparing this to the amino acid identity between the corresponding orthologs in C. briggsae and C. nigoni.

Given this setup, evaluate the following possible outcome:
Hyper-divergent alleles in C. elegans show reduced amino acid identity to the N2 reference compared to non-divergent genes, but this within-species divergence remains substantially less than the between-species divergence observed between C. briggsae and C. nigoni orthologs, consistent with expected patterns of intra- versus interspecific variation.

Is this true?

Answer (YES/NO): NO